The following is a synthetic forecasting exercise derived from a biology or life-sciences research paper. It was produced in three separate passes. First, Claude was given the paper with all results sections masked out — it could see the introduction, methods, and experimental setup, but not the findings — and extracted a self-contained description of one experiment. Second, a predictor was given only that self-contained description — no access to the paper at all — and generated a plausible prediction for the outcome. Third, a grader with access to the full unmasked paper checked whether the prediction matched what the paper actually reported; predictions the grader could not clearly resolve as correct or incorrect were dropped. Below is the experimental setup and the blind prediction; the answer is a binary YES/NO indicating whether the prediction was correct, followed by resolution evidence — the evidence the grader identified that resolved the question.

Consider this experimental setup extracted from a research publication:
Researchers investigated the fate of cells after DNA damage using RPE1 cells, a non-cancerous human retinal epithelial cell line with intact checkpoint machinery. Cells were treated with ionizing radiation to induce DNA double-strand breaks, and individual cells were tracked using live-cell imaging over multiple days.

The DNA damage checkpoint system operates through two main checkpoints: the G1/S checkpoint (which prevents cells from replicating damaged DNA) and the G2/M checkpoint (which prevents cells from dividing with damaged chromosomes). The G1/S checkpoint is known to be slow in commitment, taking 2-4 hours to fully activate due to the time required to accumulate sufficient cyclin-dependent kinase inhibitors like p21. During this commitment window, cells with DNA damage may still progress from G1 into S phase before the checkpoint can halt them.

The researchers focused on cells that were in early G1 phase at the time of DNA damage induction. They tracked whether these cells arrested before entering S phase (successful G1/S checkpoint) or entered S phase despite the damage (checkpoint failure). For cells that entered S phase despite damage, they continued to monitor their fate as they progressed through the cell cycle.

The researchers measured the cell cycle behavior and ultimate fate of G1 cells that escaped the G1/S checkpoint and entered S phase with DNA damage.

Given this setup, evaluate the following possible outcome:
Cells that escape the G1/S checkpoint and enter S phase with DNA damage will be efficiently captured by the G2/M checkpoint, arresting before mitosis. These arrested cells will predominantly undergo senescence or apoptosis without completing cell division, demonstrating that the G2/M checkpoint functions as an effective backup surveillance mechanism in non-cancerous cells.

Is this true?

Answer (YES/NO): NO